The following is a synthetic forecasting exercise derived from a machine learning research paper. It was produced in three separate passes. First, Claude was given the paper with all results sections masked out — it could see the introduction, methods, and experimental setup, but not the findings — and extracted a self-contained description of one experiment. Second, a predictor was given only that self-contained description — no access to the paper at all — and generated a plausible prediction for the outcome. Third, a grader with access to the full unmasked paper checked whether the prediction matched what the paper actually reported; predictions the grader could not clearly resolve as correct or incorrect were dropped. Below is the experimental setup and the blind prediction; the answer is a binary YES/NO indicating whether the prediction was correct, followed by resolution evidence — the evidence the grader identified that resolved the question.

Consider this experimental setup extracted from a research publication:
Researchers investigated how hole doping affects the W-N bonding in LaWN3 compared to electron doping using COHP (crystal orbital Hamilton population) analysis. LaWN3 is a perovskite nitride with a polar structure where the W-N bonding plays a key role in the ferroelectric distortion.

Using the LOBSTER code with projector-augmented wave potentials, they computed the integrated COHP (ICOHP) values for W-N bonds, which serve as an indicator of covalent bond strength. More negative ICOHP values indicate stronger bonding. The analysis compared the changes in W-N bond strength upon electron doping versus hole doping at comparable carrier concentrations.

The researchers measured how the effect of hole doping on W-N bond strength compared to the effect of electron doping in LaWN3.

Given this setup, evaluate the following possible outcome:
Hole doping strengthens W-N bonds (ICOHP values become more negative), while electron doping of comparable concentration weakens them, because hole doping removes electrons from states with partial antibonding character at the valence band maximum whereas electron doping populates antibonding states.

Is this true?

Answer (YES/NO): NO